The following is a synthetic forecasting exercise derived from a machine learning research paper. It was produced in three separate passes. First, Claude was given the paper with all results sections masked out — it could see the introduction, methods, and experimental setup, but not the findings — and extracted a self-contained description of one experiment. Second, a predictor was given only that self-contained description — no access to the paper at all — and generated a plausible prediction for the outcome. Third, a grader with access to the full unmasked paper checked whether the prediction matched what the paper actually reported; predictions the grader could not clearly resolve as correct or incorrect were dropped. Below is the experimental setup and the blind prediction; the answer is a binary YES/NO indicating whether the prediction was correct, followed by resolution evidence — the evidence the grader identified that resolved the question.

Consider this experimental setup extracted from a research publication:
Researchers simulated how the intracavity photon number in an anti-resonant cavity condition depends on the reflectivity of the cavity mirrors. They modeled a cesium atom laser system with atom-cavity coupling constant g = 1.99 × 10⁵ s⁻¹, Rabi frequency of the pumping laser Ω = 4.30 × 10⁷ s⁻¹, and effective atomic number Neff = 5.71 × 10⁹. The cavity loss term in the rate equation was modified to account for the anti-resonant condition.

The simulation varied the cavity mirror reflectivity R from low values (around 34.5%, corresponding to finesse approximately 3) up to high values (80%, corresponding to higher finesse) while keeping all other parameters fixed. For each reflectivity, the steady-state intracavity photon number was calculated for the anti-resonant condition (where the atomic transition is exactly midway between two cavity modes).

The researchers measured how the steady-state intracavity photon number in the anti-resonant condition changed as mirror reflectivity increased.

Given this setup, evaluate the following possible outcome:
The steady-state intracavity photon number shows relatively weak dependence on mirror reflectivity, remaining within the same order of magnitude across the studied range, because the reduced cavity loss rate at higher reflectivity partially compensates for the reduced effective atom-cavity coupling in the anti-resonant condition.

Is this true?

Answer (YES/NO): NO